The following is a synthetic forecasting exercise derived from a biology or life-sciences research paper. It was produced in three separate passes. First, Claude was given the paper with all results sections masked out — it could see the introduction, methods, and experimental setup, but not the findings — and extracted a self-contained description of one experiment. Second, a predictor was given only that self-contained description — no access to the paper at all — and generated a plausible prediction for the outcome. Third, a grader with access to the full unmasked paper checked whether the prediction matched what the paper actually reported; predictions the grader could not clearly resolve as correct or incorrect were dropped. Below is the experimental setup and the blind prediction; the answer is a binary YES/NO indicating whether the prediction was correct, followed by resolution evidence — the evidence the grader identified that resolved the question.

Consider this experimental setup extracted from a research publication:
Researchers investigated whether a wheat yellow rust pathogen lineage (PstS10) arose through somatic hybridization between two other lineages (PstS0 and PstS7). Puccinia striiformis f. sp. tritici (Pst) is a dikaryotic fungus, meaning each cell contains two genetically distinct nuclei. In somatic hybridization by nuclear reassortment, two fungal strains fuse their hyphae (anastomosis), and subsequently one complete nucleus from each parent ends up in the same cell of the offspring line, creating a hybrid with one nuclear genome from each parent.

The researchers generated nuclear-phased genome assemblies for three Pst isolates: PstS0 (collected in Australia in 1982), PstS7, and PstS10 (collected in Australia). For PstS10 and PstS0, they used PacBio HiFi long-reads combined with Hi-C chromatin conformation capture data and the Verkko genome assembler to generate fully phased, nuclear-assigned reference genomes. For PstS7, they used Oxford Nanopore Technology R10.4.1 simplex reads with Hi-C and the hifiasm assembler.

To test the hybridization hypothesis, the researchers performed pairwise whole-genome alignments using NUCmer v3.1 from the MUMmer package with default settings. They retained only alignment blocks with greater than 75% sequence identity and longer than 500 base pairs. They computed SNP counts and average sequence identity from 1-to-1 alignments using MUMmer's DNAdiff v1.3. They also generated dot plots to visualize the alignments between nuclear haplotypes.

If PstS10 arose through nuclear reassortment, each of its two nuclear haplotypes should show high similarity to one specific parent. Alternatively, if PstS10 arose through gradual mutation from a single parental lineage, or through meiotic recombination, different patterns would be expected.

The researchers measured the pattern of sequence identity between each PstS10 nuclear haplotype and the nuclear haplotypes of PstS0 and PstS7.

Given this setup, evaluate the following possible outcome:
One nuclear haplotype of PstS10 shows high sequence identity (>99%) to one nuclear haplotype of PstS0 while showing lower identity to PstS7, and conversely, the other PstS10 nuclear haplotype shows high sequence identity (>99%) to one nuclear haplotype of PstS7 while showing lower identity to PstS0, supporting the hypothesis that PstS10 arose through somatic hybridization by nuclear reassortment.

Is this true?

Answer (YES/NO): YES